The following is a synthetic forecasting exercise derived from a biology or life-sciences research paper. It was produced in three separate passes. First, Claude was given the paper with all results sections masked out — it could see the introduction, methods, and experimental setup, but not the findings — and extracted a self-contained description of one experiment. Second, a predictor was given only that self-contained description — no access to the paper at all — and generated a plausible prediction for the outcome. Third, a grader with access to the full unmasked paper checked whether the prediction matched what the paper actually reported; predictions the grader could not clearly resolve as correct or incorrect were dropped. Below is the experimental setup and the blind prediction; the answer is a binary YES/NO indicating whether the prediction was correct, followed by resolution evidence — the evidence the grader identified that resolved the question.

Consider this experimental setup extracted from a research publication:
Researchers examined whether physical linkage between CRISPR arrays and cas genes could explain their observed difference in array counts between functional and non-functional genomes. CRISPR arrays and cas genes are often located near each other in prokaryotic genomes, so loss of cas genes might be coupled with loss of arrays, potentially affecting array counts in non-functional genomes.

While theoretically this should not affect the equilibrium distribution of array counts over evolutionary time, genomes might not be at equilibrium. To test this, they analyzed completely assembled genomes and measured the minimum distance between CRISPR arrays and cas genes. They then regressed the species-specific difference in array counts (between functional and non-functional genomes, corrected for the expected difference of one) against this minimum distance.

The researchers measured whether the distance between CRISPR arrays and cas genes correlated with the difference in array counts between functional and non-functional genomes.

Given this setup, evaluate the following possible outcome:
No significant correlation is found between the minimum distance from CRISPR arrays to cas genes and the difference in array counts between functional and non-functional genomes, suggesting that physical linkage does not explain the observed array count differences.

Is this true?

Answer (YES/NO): NO